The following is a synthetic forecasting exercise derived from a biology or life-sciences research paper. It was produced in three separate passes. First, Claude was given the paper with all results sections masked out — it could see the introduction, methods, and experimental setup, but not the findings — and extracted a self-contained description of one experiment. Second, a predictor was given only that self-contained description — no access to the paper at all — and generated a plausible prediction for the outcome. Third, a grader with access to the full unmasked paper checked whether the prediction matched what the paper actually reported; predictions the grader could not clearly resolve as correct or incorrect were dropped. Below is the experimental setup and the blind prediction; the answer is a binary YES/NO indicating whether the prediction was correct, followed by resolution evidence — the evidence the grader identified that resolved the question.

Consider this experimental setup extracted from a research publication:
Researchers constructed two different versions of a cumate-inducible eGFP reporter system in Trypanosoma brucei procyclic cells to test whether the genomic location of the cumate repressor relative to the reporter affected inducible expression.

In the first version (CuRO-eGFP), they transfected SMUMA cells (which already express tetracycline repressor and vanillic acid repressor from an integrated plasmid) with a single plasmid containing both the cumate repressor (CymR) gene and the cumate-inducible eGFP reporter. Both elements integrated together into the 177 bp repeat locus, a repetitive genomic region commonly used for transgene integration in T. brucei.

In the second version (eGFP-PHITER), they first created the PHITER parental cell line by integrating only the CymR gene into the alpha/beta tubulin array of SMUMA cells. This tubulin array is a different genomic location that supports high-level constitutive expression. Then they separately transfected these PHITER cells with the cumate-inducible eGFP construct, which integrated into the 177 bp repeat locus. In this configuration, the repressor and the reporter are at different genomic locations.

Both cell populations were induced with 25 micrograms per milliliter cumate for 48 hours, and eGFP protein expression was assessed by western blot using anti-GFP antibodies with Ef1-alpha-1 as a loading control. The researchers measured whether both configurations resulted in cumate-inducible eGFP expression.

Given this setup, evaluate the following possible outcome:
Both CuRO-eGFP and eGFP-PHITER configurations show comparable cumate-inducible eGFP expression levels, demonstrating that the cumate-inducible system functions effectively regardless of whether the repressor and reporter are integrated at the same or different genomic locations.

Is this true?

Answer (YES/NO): NO